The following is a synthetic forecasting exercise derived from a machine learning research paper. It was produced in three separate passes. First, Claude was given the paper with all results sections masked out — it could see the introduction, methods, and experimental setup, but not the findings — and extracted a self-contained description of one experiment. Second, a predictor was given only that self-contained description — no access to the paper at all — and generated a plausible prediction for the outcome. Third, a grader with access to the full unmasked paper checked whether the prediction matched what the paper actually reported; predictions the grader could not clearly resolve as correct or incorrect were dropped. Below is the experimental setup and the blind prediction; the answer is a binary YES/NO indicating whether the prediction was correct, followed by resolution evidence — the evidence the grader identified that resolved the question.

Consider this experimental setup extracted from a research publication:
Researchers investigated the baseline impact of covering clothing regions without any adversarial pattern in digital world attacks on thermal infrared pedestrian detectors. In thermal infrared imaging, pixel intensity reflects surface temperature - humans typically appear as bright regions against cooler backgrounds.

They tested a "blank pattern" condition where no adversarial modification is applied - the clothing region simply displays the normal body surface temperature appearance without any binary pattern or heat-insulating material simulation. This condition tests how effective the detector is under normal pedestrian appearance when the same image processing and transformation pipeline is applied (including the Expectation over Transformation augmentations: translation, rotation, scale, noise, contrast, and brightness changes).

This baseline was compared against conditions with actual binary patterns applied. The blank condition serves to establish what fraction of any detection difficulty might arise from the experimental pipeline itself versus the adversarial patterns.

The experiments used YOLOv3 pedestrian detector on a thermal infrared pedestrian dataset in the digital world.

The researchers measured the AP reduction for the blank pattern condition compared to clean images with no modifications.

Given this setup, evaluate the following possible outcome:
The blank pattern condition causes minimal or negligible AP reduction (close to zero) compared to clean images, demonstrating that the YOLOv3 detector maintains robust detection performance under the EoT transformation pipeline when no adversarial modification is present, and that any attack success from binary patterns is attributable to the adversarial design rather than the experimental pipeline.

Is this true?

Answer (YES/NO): NO